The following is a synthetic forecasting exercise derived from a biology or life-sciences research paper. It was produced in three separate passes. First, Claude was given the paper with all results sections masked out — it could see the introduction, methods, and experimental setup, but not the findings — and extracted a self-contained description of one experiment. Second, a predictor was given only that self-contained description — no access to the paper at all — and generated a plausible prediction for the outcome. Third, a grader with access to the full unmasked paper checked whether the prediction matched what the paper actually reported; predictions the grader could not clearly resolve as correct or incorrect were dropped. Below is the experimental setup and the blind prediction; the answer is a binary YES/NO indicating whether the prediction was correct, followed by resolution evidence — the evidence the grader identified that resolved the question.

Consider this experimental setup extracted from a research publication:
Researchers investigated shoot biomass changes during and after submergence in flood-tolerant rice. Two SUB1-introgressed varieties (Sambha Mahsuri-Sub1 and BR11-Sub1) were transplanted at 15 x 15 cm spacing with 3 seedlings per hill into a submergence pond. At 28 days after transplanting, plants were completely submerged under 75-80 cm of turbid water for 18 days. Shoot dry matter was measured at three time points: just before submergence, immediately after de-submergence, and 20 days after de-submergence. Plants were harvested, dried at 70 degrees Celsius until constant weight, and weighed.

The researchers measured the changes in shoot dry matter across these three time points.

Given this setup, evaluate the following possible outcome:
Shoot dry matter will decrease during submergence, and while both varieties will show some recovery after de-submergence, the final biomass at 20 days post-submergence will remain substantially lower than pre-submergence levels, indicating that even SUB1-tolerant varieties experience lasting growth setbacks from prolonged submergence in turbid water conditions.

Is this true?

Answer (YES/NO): NO